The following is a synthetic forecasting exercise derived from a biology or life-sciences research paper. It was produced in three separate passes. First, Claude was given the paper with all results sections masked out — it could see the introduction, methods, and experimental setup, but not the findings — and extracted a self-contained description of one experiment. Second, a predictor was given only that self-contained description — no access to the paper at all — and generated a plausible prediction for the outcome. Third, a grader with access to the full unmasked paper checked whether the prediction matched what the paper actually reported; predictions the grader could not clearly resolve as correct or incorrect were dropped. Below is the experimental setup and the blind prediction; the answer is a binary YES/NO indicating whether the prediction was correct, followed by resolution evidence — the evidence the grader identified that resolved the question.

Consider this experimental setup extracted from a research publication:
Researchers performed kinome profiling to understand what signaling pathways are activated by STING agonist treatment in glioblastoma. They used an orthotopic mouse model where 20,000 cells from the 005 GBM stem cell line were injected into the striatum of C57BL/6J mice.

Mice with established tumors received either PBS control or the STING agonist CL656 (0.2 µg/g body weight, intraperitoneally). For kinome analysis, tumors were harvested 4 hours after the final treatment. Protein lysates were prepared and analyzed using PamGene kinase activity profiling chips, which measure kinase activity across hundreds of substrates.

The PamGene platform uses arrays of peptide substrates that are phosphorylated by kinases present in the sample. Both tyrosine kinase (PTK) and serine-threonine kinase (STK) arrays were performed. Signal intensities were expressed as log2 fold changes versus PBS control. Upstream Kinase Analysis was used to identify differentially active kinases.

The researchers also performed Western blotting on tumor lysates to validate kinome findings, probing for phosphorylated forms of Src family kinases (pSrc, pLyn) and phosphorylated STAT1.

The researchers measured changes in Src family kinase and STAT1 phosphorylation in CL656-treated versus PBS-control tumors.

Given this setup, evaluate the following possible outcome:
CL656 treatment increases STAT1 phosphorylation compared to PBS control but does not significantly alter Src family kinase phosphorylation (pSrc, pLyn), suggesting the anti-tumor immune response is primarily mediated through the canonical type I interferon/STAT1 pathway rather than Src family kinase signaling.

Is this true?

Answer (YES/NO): NO